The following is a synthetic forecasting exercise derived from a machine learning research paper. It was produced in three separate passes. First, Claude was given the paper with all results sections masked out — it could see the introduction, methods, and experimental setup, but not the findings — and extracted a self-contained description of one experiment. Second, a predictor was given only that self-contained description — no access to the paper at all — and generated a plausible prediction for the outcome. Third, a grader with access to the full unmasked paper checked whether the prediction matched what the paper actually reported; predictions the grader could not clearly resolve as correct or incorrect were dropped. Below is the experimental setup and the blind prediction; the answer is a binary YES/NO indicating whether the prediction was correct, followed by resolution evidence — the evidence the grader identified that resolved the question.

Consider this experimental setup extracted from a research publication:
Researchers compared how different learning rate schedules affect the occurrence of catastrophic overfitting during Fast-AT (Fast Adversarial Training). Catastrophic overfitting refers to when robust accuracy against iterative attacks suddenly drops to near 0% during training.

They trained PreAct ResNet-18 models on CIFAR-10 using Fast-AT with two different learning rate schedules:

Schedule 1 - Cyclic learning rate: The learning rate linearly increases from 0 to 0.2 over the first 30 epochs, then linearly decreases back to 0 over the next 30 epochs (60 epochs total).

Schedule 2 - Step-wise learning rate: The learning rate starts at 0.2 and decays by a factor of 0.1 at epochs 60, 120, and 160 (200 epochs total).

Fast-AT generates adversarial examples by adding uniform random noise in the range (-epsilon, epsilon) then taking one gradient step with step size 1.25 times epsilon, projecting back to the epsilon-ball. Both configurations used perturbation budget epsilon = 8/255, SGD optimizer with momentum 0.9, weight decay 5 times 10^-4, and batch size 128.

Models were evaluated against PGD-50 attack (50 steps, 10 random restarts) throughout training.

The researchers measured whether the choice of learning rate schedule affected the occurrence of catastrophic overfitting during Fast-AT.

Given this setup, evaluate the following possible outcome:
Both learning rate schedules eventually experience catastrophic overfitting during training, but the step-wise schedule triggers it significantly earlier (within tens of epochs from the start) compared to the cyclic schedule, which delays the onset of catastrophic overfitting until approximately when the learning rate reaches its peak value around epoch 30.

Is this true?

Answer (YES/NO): NO